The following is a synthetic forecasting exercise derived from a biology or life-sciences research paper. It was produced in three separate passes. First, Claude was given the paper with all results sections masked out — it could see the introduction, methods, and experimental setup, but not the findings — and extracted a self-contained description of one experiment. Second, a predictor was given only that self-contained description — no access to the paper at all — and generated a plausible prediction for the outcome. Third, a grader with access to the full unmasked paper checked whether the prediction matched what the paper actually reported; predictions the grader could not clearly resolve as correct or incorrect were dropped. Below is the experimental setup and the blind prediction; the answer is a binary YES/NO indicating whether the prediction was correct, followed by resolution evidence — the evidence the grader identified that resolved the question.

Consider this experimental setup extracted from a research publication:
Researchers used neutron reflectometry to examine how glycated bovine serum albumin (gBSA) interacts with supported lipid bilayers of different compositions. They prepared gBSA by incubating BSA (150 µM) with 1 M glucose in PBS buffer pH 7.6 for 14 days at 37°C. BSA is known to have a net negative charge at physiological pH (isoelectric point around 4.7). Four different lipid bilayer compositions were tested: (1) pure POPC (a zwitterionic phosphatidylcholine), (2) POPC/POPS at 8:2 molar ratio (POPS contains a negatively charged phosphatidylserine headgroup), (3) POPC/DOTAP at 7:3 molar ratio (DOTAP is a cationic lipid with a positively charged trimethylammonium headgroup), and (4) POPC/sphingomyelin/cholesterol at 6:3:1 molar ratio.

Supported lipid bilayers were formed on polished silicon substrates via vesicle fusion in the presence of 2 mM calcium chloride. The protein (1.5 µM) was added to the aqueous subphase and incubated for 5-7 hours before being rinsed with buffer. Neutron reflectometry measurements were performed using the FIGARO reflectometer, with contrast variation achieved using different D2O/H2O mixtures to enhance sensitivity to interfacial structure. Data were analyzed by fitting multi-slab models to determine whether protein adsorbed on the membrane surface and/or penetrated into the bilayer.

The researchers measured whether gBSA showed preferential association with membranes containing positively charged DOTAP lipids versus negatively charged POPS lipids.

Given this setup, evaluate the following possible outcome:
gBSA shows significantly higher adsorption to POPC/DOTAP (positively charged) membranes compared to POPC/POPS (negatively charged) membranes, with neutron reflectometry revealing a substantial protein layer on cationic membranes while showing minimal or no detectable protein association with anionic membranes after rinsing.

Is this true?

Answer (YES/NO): NO